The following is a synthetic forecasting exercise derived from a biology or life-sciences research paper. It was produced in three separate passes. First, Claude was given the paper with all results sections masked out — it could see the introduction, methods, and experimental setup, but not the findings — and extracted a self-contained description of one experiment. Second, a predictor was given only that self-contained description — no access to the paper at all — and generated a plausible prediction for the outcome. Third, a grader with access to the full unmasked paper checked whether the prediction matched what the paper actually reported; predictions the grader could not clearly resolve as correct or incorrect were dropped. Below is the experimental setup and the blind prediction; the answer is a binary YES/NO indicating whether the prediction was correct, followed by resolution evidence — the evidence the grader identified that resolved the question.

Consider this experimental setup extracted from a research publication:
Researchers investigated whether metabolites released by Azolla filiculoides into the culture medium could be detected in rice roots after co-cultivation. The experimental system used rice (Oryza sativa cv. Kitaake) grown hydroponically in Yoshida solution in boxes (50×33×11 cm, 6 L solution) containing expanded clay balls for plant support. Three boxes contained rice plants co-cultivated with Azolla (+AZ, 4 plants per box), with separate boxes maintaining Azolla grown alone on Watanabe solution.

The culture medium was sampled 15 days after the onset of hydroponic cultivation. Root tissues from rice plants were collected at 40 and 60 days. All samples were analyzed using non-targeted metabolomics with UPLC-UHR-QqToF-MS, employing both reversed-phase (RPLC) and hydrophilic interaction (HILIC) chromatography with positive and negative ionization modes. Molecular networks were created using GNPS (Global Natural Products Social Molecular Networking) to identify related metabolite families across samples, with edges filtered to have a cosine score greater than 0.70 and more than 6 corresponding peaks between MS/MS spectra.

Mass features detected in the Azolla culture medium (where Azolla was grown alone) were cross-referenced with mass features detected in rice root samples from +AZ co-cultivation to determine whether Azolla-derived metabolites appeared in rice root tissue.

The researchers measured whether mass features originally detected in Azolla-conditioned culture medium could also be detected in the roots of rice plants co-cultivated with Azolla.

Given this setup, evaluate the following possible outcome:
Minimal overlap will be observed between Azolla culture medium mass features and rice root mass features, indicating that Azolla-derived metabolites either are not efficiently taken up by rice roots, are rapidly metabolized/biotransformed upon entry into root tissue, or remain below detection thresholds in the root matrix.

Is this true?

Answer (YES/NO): NO